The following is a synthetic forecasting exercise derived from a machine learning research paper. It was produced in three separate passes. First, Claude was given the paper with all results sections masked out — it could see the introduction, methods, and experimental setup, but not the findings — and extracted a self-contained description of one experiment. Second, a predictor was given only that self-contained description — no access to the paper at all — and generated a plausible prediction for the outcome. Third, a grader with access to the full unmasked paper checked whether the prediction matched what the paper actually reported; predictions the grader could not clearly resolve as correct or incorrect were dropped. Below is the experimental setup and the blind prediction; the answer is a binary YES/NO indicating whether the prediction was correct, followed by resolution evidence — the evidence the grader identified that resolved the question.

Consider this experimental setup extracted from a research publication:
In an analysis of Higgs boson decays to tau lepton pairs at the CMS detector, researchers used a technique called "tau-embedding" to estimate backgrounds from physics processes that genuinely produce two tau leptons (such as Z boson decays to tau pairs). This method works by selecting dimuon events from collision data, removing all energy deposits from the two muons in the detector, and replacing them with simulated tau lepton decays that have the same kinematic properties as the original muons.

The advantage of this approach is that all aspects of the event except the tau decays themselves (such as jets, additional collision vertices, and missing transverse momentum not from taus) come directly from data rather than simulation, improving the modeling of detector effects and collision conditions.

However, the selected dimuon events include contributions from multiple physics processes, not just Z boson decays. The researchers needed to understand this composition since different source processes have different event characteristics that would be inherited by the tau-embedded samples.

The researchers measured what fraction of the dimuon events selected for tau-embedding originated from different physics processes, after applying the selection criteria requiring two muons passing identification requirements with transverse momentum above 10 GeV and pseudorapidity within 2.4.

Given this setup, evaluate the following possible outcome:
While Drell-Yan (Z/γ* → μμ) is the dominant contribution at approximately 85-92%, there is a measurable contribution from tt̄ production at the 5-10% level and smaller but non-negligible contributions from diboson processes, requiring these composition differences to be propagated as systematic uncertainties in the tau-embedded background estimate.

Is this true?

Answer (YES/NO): NO